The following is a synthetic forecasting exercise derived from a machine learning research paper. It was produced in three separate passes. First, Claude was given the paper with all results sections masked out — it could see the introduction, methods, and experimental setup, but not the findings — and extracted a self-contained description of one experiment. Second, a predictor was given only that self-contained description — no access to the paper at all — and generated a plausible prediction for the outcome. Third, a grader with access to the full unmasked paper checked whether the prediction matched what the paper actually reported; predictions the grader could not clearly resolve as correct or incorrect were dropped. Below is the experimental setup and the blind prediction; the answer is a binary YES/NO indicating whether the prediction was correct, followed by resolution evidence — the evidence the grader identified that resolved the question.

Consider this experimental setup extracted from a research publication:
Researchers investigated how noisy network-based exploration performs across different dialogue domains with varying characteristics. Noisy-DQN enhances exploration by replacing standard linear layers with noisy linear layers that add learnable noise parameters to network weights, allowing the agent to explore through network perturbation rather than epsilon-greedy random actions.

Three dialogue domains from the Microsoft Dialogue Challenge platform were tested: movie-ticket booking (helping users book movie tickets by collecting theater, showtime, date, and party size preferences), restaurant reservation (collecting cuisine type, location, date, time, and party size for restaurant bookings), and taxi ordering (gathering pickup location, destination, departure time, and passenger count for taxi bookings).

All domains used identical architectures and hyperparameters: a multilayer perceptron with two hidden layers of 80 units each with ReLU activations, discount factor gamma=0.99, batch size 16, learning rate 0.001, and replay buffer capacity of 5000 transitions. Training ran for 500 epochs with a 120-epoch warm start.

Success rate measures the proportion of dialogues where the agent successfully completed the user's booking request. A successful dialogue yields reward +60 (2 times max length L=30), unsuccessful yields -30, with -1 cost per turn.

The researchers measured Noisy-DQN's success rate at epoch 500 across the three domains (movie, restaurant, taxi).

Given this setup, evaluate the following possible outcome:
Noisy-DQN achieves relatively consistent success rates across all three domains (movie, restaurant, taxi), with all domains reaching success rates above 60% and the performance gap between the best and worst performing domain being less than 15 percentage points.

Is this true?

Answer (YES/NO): NO